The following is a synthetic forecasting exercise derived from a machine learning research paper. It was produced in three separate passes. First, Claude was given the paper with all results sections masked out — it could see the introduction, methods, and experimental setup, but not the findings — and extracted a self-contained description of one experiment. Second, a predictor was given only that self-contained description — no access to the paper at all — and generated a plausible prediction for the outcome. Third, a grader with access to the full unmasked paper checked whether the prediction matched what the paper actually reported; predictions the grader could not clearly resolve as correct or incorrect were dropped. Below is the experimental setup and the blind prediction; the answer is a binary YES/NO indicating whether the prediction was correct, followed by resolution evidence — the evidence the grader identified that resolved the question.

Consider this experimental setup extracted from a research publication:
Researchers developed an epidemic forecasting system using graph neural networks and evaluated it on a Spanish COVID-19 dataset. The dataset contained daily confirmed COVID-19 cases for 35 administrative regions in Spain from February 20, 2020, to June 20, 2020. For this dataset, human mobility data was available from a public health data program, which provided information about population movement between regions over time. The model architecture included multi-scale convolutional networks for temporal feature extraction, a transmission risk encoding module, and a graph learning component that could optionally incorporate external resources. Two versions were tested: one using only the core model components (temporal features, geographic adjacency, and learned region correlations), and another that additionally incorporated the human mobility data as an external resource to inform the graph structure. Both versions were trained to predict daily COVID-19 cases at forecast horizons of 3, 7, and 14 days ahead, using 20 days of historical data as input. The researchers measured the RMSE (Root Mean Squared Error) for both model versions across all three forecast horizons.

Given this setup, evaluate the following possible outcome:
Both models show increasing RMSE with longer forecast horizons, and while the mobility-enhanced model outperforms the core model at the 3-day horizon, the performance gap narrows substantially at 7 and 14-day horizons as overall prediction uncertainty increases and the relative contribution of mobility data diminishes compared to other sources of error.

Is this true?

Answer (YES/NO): NO